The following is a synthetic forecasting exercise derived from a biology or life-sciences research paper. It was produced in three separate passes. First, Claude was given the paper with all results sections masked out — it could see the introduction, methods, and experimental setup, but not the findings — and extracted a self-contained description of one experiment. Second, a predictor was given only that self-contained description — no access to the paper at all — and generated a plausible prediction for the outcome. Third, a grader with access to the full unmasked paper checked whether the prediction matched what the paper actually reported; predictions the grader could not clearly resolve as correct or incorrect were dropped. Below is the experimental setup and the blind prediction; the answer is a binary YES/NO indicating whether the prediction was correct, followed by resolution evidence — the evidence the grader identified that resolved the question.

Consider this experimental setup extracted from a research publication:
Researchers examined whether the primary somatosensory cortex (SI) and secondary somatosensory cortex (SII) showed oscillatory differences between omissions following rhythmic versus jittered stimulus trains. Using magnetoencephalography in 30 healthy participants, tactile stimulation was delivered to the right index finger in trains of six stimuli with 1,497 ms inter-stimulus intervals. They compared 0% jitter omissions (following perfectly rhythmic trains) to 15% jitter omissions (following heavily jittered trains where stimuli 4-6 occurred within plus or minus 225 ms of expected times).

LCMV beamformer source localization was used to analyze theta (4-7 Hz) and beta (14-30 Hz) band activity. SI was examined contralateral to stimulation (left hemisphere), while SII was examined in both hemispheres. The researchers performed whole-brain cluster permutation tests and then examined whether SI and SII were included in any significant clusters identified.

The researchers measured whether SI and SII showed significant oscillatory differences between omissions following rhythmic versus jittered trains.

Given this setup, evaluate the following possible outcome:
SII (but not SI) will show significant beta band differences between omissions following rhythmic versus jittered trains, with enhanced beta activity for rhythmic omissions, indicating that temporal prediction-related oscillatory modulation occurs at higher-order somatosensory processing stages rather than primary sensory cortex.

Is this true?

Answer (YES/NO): NO